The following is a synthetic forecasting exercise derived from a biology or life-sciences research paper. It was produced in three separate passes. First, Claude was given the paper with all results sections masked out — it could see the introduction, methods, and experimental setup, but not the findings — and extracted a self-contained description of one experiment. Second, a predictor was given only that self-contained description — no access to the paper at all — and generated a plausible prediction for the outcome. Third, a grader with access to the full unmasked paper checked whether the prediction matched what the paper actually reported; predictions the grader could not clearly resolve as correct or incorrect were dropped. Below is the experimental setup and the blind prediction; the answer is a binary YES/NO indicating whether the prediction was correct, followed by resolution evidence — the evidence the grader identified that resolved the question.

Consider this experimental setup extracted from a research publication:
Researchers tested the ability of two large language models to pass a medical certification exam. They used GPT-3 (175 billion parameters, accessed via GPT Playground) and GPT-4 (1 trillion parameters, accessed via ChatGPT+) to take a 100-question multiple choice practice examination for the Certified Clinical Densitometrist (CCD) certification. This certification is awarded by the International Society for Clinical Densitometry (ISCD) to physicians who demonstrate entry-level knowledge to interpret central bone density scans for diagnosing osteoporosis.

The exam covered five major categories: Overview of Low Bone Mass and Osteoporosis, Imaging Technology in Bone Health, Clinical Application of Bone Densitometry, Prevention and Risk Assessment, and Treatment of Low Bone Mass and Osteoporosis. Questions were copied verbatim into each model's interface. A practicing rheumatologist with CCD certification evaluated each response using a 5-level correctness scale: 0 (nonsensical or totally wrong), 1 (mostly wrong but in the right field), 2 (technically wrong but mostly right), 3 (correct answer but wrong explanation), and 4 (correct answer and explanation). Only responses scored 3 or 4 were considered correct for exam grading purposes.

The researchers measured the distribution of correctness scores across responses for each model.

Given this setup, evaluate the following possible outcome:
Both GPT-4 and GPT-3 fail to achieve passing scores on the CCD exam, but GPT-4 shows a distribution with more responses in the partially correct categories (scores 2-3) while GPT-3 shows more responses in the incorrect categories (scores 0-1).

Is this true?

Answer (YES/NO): NO